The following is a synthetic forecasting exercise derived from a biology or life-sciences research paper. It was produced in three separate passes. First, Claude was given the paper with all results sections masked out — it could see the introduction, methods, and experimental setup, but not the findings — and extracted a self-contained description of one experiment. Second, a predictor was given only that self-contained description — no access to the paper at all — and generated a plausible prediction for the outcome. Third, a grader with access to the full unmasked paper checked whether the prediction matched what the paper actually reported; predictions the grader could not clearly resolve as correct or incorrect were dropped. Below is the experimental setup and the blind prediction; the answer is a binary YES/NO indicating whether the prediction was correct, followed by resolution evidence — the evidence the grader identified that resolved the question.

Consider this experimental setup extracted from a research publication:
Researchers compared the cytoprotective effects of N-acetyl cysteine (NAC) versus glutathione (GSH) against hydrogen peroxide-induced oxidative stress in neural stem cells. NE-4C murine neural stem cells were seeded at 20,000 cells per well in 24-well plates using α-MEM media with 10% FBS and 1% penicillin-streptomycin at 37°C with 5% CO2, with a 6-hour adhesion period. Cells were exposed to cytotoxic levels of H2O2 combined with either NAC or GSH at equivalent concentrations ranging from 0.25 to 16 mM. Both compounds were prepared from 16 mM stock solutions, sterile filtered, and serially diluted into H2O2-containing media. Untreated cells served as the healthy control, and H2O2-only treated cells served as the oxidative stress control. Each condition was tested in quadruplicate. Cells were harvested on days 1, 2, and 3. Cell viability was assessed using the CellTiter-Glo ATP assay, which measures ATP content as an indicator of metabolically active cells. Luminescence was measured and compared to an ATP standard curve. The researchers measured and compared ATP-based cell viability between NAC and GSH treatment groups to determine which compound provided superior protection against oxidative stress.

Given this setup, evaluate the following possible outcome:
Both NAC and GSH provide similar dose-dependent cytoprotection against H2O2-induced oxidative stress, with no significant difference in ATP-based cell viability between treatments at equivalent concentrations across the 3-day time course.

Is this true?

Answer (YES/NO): NO